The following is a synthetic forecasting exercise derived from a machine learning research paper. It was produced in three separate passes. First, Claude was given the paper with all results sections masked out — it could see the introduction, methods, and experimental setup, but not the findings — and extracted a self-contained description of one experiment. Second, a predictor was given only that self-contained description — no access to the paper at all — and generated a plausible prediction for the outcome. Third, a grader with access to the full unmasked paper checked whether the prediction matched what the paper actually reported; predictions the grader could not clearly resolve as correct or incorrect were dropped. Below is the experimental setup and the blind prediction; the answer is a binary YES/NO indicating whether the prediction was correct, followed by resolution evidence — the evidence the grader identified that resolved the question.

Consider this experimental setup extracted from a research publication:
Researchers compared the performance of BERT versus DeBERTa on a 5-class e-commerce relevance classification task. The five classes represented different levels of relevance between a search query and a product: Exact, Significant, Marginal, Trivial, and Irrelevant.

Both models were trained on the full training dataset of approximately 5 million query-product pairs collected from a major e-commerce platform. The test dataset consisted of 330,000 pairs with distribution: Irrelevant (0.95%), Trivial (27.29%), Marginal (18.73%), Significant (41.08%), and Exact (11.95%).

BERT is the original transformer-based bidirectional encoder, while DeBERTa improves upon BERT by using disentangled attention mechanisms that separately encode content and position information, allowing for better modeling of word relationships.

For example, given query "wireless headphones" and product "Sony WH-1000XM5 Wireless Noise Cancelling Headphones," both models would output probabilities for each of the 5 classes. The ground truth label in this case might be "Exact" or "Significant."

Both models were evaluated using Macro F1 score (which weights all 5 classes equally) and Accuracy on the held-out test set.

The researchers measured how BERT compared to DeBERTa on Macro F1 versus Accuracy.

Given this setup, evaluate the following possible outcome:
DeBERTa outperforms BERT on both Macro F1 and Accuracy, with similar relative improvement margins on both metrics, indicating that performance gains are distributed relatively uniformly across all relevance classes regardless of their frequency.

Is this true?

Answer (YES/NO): NO